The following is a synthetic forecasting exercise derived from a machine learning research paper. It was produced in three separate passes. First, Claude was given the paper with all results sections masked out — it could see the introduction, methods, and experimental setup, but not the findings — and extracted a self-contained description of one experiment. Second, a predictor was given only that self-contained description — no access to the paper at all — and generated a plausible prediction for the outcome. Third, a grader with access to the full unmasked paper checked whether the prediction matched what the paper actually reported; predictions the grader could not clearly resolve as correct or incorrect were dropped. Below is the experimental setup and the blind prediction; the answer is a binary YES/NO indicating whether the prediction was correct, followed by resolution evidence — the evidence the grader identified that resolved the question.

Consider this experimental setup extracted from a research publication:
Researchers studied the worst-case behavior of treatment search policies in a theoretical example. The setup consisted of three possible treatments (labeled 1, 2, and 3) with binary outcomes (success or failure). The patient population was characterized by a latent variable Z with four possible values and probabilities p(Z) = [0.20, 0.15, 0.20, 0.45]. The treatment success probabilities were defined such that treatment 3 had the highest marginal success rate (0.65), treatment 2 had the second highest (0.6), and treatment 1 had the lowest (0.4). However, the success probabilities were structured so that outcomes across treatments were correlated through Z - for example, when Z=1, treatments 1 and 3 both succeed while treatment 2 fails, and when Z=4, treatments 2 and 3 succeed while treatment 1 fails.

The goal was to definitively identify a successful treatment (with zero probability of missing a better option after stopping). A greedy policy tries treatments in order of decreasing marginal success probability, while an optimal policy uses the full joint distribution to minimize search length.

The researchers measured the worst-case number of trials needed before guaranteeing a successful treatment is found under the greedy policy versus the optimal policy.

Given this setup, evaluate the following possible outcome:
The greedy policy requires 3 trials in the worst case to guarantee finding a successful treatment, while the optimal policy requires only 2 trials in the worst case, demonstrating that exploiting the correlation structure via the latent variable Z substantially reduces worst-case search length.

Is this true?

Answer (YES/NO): YES